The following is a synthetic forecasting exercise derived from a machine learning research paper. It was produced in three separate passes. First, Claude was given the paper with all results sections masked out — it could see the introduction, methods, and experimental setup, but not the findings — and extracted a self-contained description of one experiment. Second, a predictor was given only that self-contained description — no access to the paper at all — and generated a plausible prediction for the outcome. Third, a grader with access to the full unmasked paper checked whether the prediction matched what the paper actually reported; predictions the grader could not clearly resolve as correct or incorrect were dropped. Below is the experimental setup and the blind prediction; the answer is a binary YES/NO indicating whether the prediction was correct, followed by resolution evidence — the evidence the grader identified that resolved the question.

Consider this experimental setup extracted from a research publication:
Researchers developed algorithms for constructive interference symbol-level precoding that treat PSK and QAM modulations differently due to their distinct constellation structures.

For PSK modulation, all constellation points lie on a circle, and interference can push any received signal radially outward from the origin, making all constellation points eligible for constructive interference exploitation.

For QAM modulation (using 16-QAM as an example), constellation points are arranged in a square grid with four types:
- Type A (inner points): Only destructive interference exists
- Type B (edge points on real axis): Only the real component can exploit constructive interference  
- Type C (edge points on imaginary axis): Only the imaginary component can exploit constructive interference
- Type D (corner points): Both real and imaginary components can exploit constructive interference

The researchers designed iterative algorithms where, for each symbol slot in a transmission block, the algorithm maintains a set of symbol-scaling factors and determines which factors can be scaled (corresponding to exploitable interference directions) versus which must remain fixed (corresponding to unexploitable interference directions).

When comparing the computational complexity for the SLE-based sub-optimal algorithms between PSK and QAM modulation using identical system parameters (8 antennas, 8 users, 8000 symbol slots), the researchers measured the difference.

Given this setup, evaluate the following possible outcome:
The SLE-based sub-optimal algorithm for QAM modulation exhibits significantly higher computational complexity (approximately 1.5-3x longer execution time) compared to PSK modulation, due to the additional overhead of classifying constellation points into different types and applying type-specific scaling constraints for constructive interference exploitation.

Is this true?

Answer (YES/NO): NO